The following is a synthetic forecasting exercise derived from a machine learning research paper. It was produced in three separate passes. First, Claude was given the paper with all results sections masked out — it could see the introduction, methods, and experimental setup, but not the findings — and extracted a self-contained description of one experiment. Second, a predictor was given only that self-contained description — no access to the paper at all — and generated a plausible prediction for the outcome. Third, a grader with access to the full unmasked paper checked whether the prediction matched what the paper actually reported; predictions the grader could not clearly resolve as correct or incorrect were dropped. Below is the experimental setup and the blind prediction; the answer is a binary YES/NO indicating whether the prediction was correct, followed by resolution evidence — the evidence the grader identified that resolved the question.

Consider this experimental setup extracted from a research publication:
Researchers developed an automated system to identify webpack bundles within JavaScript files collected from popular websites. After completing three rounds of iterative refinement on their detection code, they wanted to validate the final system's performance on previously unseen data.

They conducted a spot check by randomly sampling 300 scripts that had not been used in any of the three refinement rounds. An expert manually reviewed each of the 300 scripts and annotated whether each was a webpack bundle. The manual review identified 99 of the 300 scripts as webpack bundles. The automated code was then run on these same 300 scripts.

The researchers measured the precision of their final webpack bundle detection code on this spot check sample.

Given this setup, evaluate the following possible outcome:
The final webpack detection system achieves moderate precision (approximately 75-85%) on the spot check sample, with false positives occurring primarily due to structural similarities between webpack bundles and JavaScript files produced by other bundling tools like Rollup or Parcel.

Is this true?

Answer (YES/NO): NO